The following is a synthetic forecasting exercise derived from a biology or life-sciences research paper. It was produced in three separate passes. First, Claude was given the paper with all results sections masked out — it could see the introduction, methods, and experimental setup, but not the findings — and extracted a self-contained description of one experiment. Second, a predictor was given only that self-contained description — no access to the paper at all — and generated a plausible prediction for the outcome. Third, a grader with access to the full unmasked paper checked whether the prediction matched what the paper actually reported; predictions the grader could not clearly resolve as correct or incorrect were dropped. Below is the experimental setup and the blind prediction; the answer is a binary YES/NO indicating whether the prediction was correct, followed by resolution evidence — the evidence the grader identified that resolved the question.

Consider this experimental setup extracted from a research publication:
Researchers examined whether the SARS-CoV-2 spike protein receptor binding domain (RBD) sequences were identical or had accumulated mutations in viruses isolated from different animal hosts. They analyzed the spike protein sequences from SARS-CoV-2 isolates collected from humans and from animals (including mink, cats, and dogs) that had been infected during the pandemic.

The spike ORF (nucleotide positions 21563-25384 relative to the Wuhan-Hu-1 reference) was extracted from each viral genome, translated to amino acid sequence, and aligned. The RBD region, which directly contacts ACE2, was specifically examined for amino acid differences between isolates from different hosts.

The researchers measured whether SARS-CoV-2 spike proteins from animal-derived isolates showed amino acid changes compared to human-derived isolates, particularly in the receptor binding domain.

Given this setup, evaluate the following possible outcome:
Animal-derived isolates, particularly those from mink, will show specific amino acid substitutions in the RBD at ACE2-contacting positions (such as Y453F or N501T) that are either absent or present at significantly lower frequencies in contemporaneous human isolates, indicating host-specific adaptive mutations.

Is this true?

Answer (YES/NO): NO